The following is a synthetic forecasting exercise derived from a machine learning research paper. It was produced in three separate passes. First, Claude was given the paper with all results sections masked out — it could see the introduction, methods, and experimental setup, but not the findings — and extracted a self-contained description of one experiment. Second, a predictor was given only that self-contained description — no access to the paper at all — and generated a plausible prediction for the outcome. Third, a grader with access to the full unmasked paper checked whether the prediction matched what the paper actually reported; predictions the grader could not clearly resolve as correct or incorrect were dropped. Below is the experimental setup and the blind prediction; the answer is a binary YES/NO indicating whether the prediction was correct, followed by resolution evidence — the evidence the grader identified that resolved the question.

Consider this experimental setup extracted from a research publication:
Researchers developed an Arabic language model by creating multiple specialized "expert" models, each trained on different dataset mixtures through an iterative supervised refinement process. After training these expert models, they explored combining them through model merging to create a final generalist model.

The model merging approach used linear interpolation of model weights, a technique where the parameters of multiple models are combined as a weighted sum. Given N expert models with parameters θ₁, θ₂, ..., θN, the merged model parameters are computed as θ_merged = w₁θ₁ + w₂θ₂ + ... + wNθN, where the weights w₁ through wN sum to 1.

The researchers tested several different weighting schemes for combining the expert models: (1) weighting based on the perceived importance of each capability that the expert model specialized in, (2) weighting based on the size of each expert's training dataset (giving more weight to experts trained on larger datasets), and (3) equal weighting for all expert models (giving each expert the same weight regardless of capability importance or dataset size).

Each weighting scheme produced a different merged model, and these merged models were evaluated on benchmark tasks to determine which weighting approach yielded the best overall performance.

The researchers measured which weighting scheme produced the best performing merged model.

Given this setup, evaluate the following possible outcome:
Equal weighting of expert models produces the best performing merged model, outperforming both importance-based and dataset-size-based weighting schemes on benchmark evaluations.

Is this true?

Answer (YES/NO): YES